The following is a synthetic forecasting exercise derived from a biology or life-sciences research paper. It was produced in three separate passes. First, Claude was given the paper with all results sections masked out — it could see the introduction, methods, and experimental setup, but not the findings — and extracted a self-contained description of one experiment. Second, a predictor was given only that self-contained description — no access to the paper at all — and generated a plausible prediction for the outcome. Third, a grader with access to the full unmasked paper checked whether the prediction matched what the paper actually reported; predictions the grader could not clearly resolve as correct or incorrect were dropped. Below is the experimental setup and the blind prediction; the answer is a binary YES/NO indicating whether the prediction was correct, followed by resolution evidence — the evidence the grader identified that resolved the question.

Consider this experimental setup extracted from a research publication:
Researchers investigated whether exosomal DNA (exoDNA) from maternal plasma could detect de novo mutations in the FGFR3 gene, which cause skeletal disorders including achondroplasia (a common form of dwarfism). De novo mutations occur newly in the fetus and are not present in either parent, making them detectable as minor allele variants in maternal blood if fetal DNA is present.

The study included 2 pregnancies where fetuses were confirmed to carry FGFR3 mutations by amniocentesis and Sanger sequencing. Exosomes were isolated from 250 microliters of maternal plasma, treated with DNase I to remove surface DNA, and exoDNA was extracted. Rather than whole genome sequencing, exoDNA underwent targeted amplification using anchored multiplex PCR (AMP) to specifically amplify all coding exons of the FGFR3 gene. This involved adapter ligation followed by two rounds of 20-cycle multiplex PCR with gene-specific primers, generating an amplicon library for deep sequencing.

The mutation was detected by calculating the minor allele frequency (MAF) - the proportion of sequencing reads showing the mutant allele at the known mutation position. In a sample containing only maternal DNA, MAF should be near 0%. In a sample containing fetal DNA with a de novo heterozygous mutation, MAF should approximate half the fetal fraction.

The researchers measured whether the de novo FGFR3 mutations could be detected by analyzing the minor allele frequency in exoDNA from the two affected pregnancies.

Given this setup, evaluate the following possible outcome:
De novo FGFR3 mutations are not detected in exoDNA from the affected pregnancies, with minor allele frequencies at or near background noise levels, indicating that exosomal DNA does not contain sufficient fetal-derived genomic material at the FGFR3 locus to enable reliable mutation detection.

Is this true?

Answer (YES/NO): NO